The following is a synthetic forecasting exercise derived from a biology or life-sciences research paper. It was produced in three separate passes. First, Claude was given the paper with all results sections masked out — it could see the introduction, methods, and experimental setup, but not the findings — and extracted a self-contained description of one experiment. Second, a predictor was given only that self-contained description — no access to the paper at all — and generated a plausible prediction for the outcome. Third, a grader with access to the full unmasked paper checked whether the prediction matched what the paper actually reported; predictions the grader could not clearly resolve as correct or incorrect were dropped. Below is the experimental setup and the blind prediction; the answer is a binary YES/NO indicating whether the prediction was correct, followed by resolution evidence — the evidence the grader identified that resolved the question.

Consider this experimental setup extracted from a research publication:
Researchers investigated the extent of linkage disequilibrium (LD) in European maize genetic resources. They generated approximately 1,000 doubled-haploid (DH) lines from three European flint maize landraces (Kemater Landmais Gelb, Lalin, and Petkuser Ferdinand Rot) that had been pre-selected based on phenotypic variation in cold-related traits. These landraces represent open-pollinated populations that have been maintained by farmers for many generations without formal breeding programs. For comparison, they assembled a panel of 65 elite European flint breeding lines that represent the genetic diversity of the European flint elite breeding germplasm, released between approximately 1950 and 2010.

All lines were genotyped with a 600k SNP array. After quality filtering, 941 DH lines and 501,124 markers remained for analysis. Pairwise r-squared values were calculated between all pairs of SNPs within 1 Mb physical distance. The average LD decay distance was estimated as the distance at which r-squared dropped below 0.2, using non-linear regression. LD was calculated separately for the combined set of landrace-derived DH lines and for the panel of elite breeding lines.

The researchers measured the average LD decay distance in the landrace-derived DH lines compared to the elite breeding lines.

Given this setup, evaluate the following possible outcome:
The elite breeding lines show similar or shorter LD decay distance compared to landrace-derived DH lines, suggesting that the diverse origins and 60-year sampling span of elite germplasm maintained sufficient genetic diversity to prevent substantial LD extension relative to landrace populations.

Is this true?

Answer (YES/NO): YES